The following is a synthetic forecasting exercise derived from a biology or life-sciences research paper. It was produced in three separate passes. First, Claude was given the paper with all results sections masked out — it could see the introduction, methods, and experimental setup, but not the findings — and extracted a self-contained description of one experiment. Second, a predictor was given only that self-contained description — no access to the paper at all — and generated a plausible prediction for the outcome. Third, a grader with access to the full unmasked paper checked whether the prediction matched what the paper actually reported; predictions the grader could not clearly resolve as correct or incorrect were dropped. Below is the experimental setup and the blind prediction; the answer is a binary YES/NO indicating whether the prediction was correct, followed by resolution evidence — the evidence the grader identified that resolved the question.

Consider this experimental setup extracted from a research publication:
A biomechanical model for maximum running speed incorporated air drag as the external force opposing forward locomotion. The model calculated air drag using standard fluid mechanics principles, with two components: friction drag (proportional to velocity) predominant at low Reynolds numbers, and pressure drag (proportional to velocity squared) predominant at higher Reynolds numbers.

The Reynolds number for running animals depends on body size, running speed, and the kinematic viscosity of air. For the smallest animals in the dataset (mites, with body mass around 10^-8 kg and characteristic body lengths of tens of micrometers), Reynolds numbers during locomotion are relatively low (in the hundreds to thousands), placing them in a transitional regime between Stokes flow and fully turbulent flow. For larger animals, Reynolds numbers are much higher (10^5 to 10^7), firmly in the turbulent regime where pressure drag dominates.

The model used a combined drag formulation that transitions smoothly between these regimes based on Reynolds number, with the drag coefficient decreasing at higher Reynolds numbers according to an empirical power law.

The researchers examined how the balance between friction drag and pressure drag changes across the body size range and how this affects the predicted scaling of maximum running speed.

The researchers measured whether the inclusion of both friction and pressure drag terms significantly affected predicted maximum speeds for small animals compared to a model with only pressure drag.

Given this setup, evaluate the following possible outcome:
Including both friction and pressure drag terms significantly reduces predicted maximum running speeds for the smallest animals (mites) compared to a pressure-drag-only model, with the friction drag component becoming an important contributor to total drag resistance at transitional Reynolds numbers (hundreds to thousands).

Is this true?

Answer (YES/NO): NO